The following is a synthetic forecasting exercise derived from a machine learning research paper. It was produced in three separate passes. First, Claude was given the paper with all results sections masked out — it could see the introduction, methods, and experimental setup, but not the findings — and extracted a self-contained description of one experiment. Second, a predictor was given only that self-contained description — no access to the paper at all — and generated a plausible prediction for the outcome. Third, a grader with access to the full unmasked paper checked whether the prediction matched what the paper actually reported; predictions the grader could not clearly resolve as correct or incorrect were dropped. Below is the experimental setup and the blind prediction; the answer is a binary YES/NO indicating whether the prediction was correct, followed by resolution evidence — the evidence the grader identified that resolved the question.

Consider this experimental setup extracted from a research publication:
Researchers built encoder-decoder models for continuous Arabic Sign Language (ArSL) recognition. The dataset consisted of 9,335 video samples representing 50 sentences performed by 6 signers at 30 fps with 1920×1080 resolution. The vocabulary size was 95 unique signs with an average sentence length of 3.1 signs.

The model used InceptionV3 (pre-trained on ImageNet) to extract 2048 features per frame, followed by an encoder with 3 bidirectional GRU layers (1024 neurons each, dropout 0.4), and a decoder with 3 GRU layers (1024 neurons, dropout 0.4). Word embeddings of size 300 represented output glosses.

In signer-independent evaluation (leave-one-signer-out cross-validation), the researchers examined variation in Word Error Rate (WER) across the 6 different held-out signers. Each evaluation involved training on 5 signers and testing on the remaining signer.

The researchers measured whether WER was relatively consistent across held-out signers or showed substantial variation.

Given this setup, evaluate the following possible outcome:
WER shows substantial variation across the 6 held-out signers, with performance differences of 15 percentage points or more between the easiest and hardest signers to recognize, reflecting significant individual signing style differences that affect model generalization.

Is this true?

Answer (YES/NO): YES